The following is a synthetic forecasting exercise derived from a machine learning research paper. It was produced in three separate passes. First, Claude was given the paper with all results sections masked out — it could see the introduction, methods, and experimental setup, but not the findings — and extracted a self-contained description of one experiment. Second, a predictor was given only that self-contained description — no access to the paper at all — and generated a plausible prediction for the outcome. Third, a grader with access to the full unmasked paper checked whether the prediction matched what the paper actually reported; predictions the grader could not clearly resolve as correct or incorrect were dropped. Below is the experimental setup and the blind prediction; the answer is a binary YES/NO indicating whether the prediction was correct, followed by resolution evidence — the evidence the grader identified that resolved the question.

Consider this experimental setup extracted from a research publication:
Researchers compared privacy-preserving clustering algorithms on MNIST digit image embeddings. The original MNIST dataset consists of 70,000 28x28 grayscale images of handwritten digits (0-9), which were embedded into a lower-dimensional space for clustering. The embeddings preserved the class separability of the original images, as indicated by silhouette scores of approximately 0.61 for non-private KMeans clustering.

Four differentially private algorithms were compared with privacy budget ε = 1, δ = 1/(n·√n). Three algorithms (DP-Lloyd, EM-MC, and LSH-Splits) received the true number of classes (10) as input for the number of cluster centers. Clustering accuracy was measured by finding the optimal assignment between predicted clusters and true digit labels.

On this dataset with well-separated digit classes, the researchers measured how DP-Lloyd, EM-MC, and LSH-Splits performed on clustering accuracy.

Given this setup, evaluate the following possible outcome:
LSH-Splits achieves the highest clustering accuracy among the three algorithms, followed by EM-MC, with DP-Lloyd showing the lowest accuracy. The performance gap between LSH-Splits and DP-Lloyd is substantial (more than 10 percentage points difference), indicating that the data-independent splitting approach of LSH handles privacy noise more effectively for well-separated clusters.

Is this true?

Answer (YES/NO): YES